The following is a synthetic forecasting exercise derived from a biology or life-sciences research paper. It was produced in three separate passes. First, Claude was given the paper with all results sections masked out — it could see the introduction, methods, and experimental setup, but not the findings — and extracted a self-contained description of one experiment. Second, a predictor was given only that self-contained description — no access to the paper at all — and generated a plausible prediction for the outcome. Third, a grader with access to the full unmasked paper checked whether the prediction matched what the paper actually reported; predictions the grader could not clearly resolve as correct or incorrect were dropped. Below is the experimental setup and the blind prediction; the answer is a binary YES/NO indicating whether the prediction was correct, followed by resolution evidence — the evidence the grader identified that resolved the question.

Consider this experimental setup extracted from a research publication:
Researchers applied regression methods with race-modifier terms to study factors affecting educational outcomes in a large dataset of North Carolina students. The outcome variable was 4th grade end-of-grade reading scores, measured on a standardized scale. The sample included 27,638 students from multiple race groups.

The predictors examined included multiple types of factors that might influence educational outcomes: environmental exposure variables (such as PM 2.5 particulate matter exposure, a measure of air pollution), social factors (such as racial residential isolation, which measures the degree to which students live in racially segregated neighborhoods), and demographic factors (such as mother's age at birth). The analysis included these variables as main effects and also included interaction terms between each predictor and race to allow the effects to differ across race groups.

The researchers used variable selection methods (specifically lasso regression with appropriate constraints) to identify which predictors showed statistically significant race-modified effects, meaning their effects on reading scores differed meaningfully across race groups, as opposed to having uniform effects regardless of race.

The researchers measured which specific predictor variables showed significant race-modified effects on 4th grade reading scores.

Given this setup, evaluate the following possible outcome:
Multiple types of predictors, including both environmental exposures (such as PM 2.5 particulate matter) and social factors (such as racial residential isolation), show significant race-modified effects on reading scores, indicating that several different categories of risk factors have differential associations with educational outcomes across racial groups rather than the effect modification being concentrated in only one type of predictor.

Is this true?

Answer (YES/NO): YES